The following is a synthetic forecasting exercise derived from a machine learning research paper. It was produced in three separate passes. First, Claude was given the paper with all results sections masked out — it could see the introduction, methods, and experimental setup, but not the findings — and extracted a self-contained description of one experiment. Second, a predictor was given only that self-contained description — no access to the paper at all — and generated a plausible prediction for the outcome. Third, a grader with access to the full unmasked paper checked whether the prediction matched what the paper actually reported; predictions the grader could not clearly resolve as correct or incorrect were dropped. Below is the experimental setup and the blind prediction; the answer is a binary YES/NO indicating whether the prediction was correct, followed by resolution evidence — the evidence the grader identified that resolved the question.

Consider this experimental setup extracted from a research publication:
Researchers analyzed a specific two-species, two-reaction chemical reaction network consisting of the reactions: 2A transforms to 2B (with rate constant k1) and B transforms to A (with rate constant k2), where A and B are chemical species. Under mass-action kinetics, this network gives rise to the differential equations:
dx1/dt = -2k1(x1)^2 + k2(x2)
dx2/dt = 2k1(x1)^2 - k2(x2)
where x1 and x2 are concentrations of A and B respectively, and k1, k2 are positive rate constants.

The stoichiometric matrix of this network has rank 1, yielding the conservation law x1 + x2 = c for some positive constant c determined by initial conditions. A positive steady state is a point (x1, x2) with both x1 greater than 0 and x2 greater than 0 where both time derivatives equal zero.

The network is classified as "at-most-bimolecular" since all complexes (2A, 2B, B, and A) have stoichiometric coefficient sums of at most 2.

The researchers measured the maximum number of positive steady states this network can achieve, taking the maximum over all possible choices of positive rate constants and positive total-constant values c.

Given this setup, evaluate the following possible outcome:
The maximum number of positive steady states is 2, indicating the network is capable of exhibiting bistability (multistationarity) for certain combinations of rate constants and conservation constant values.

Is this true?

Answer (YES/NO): NO